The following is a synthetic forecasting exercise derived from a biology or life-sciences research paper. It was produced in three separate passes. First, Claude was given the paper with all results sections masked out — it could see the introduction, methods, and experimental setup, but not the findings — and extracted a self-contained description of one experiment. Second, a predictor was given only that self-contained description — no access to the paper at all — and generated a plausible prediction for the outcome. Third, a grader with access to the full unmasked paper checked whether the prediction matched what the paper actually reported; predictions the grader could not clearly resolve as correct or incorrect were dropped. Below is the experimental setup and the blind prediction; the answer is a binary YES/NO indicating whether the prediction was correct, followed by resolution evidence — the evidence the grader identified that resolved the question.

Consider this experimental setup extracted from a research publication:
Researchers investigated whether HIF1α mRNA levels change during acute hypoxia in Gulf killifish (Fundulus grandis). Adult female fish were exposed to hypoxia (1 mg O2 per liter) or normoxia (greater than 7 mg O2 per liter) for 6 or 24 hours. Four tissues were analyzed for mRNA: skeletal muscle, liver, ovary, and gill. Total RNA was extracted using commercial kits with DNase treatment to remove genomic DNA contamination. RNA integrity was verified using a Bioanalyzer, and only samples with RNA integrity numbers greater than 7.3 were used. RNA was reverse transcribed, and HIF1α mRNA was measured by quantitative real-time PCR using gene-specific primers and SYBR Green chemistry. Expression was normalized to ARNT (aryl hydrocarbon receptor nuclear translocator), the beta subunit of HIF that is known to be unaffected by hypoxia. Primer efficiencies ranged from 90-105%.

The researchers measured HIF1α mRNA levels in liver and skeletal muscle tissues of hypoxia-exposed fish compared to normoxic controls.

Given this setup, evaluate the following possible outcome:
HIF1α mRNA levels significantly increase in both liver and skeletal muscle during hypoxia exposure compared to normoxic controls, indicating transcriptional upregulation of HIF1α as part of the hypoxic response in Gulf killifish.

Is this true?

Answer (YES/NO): NO